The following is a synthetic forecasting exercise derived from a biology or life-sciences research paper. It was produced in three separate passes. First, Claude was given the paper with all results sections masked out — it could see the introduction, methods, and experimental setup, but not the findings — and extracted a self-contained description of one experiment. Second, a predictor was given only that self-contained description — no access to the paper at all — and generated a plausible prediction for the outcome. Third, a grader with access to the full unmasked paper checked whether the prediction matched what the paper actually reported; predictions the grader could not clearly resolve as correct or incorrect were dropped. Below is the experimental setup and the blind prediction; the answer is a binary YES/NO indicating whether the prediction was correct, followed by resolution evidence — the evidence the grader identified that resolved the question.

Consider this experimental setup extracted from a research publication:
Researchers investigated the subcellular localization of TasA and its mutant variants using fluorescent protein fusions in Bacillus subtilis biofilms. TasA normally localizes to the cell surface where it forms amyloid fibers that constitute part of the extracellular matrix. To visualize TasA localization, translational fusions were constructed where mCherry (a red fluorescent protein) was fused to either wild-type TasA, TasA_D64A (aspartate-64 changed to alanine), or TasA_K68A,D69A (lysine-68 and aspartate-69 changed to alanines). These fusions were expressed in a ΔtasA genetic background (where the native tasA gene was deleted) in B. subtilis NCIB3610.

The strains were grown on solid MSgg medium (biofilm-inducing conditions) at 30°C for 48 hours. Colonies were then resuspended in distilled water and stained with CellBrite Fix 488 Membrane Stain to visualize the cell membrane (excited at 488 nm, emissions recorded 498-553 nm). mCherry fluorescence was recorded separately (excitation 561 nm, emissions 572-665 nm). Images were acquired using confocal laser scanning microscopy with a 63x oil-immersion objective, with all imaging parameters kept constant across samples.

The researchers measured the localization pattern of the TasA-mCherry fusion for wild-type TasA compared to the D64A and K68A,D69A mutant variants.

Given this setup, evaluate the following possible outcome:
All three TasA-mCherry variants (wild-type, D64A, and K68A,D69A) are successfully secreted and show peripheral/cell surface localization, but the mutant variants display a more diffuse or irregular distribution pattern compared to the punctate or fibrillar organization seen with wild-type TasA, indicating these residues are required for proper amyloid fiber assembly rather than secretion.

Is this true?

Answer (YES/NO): NO